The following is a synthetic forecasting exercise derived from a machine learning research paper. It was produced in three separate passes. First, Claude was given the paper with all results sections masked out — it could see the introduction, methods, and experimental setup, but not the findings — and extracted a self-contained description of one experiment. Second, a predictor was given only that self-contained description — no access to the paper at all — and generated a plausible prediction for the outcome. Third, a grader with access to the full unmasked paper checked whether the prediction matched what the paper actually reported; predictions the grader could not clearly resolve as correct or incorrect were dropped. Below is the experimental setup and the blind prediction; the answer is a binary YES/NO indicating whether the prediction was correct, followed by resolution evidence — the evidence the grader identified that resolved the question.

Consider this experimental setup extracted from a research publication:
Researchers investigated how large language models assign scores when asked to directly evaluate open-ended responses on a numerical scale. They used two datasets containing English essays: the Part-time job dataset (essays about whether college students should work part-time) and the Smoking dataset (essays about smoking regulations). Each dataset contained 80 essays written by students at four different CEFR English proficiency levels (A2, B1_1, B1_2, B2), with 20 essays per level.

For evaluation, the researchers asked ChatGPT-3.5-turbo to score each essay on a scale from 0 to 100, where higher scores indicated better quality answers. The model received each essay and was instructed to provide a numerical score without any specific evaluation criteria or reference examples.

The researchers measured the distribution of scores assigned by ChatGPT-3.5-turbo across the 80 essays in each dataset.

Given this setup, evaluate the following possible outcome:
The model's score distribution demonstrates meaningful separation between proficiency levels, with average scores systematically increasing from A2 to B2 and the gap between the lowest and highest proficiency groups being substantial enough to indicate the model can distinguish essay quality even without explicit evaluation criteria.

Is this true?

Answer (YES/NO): NO